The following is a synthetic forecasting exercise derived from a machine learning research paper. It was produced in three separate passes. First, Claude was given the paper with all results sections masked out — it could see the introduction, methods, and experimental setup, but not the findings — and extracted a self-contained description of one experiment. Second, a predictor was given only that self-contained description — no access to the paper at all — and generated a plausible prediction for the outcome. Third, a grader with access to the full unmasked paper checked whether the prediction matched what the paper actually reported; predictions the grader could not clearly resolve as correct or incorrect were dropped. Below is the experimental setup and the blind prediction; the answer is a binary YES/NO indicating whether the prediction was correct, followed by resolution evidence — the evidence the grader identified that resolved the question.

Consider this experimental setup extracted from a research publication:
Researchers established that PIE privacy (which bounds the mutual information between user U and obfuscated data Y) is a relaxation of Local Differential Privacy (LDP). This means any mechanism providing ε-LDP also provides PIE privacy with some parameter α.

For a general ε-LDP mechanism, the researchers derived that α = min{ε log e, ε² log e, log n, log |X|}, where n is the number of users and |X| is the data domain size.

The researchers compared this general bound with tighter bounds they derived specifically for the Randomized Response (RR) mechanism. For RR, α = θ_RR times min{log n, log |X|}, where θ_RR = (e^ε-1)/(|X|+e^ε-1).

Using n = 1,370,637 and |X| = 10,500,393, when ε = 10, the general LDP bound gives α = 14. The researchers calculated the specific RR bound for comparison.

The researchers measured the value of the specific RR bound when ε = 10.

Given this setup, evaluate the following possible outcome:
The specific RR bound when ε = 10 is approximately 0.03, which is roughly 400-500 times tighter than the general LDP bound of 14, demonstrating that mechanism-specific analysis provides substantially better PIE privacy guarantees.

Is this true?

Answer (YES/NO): NO